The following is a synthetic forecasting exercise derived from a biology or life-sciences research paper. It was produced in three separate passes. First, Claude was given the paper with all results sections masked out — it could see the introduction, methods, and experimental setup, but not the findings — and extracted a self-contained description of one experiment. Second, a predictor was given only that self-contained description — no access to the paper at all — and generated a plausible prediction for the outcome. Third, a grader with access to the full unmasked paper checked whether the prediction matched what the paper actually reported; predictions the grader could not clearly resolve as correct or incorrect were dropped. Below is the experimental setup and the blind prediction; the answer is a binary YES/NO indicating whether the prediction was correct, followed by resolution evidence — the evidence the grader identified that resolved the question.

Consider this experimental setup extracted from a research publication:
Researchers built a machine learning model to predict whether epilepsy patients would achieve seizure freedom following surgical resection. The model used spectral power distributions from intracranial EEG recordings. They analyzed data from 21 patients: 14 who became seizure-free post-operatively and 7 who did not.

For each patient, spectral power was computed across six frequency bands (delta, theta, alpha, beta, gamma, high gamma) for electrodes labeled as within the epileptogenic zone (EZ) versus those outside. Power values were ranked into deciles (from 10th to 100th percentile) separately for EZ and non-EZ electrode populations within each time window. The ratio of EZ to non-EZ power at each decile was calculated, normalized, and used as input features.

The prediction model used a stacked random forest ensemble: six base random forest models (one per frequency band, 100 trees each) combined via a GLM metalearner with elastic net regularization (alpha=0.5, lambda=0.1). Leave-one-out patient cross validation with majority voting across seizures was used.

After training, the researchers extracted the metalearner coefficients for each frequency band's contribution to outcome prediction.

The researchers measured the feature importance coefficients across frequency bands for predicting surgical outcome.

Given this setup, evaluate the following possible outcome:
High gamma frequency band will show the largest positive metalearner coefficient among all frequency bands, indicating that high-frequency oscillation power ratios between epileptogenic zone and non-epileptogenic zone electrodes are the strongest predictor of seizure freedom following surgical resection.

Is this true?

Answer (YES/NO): NO